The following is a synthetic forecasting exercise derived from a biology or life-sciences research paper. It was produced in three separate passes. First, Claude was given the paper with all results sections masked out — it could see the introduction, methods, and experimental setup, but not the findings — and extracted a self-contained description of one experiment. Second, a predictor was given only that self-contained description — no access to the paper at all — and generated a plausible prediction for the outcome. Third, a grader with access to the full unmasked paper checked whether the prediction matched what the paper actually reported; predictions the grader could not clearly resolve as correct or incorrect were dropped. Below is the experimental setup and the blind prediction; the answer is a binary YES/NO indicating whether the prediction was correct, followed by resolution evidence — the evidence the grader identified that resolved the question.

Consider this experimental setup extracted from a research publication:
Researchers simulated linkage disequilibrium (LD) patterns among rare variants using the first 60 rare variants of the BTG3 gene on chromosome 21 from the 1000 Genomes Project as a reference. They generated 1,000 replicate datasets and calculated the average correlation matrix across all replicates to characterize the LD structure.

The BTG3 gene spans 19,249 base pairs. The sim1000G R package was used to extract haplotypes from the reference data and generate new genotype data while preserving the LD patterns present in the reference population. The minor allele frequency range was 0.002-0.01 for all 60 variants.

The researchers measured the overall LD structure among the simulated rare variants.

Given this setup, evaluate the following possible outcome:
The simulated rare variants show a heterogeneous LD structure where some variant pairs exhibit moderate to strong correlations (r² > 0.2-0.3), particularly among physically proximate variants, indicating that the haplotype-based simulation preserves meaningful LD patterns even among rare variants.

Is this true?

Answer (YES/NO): NO